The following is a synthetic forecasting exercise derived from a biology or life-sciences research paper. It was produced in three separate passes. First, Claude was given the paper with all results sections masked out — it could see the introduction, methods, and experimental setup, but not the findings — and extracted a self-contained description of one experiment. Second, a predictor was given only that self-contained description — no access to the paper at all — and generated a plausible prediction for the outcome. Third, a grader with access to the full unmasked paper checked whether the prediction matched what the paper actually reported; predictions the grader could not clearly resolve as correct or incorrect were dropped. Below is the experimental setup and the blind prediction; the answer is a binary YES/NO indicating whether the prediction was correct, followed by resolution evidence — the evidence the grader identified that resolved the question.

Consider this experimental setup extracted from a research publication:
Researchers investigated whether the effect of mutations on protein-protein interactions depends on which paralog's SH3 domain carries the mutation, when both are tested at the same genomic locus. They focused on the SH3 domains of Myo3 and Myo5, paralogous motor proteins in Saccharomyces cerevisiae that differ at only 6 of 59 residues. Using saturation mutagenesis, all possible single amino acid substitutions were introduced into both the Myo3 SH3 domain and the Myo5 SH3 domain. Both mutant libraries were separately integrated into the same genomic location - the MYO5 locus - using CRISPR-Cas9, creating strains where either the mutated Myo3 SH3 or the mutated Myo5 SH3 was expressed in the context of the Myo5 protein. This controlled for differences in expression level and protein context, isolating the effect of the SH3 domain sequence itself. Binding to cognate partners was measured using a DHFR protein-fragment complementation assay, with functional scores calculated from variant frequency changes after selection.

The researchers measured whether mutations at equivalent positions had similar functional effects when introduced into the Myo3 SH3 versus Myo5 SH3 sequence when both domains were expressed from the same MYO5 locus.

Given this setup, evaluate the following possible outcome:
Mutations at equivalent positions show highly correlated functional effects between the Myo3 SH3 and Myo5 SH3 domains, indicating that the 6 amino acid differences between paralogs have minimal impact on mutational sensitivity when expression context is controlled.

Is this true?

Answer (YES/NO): NO